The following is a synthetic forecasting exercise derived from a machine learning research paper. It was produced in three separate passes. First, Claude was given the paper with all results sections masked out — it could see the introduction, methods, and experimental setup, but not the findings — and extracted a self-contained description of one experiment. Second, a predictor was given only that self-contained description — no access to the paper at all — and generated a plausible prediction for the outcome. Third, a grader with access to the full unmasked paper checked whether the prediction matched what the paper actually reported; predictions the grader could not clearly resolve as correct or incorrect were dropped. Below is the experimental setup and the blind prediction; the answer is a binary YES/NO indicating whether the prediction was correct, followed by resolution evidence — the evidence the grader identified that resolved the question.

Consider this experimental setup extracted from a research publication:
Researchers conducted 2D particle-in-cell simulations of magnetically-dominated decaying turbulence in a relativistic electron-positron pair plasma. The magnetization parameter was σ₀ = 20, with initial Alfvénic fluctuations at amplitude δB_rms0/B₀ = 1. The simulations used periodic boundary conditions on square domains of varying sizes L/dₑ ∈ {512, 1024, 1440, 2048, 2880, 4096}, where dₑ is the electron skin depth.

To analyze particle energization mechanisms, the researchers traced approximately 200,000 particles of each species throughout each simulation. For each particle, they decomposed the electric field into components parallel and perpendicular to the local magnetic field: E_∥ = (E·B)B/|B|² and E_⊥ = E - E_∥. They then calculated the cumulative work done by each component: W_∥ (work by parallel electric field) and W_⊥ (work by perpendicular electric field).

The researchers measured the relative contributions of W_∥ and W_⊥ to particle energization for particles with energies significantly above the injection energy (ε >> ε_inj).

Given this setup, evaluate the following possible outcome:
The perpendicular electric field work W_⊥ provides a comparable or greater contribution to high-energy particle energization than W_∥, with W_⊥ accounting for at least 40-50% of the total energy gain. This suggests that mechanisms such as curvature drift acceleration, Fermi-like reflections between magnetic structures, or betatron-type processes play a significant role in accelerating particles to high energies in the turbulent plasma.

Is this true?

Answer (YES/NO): YES